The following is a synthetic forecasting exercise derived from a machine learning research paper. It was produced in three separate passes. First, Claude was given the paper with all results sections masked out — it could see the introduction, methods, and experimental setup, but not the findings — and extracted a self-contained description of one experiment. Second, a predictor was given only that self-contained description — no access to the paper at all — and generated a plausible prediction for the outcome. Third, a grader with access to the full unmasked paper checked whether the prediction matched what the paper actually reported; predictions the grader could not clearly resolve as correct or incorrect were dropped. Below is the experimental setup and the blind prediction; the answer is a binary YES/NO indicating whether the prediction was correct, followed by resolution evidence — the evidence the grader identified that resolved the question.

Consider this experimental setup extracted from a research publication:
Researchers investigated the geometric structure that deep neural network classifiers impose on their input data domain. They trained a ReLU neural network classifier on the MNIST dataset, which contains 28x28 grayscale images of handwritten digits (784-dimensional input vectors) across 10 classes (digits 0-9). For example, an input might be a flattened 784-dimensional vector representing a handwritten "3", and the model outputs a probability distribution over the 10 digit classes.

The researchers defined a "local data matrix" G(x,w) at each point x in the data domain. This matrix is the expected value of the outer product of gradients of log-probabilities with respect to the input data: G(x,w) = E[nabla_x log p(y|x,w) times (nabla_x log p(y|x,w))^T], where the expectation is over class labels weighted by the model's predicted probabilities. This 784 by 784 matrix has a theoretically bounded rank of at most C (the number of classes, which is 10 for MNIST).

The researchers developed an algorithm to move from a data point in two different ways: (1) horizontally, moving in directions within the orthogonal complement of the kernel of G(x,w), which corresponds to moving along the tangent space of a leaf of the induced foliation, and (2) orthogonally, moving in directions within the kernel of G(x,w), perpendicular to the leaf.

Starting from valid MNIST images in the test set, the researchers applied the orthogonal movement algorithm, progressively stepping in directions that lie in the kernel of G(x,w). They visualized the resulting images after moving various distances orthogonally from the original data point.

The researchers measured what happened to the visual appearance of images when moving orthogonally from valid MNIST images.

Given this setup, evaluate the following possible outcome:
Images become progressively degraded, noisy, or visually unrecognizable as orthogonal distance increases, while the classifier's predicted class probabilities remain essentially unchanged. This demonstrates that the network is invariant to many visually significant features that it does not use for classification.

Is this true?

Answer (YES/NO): YES